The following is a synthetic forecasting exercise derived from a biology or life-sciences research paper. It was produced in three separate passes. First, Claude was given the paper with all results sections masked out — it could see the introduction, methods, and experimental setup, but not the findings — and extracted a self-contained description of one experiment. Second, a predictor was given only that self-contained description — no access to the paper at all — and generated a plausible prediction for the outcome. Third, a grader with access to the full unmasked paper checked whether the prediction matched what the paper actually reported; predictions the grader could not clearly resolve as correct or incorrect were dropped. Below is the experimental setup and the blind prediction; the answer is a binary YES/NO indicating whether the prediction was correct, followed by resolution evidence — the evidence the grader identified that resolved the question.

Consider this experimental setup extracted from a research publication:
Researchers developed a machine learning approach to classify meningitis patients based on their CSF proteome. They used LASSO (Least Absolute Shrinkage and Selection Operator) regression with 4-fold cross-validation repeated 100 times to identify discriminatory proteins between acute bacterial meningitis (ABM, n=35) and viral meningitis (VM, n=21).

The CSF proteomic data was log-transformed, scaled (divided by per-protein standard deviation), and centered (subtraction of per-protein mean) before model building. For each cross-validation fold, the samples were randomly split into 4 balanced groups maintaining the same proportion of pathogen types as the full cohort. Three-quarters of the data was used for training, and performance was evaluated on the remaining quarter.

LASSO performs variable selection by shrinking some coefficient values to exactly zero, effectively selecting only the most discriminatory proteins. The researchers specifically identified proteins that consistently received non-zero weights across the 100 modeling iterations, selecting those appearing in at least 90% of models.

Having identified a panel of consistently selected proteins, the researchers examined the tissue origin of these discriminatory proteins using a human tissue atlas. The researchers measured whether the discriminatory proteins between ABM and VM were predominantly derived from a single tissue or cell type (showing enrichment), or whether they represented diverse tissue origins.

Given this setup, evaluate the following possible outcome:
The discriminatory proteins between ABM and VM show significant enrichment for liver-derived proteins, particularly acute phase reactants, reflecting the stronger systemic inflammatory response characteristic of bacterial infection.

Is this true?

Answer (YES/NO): NO